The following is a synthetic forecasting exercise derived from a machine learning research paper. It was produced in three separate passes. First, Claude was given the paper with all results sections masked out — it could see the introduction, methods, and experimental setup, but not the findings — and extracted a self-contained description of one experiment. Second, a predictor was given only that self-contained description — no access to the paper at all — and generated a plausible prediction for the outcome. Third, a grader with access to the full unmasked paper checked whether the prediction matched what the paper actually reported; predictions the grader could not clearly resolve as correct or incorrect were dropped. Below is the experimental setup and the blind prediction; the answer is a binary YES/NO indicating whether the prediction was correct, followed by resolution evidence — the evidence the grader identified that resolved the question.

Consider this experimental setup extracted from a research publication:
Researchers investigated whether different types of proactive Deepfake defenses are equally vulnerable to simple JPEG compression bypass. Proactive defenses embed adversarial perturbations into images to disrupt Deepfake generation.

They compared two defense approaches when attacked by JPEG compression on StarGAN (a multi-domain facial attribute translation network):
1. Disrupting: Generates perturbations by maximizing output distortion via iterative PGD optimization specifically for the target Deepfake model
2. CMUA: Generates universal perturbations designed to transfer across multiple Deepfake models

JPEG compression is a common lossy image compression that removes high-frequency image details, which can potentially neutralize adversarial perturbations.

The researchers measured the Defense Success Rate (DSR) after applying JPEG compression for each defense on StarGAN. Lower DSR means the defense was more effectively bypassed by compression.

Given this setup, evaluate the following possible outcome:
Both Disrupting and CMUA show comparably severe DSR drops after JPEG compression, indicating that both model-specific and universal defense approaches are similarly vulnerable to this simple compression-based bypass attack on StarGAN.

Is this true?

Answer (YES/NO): NO